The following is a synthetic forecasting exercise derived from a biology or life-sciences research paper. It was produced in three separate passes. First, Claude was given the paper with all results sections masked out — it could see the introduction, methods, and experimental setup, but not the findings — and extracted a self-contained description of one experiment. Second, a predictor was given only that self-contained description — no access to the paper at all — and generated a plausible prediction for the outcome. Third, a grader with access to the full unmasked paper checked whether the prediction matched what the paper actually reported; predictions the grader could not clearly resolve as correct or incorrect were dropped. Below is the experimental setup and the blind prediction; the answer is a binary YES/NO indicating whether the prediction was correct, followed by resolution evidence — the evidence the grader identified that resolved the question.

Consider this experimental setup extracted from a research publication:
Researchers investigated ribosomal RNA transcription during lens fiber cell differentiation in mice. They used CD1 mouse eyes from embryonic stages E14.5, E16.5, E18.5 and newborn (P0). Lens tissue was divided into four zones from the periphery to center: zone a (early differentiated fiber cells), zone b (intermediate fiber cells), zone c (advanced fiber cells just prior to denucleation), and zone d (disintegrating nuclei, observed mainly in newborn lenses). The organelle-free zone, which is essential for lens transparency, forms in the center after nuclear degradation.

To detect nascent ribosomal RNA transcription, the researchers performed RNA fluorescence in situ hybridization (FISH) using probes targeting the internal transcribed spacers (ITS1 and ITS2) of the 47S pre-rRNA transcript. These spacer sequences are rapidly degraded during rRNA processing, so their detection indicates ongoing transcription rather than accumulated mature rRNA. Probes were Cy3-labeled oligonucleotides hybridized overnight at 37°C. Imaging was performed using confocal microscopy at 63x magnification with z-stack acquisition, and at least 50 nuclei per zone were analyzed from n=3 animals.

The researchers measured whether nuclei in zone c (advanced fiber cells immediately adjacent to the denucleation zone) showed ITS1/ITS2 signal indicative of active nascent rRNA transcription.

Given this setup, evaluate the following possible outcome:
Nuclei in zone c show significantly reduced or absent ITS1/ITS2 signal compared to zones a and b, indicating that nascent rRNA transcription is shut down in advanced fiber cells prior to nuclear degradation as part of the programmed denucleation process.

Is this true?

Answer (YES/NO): NO